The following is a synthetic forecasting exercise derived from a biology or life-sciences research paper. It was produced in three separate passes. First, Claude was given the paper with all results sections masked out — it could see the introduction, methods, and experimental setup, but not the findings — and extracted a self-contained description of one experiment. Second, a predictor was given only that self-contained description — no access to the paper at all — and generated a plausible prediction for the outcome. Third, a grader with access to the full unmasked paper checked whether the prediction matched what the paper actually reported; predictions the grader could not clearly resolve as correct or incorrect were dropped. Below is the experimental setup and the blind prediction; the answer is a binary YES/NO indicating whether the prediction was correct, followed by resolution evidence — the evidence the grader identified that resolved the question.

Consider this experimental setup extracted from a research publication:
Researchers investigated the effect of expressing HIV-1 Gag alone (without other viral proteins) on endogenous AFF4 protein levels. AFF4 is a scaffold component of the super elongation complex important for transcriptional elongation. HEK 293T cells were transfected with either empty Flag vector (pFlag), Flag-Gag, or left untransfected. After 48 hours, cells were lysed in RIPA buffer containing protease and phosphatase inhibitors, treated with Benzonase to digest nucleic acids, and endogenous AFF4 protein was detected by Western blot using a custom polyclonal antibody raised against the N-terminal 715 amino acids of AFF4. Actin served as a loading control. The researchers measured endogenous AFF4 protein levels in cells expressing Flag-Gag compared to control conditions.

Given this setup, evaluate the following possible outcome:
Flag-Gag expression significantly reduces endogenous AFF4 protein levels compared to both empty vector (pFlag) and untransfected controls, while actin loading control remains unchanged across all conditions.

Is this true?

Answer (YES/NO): NO